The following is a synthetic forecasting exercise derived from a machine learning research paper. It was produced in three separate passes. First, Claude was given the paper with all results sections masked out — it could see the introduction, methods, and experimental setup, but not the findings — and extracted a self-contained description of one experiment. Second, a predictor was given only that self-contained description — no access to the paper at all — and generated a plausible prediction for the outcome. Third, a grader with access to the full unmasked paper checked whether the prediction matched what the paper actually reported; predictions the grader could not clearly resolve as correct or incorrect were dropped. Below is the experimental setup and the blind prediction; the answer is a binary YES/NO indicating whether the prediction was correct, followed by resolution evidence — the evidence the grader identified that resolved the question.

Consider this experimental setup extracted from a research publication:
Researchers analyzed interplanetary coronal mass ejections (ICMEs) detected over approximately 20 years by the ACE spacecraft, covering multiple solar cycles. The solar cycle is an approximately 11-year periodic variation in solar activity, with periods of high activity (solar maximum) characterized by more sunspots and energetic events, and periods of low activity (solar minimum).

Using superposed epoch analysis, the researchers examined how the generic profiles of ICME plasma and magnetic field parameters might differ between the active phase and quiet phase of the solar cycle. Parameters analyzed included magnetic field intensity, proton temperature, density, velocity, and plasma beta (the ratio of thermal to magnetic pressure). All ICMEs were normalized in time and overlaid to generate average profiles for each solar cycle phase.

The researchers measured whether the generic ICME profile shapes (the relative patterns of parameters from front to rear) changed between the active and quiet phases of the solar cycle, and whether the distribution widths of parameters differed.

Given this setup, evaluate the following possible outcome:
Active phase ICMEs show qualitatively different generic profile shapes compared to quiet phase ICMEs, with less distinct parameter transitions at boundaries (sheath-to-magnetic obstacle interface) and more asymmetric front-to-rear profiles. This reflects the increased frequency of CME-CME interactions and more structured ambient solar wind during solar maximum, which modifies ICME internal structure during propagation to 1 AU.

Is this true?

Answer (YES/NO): NO